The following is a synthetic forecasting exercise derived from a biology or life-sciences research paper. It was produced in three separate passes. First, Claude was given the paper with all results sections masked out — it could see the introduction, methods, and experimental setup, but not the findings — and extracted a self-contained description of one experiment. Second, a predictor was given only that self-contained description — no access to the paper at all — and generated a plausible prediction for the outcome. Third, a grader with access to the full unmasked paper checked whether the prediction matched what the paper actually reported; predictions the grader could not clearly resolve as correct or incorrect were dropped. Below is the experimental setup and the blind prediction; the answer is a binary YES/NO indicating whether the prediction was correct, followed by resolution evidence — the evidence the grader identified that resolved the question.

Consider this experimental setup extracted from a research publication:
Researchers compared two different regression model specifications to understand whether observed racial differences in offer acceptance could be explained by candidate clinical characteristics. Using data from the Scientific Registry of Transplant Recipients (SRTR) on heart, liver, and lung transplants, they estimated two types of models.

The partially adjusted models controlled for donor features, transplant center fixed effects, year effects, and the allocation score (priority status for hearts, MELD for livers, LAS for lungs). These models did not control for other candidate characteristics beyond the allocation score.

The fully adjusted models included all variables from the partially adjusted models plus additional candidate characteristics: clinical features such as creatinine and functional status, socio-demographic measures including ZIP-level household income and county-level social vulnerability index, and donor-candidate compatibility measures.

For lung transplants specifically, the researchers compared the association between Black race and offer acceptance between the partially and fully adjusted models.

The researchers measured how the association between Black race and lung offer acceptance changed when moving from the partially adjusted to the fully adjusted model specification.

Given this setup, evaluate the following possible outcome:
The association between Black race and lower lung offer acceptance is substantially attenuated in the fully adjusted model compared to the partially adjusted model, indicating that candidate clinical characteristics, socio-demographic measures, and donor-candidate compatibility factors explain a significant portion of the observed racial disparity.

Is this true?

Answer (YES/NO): NO